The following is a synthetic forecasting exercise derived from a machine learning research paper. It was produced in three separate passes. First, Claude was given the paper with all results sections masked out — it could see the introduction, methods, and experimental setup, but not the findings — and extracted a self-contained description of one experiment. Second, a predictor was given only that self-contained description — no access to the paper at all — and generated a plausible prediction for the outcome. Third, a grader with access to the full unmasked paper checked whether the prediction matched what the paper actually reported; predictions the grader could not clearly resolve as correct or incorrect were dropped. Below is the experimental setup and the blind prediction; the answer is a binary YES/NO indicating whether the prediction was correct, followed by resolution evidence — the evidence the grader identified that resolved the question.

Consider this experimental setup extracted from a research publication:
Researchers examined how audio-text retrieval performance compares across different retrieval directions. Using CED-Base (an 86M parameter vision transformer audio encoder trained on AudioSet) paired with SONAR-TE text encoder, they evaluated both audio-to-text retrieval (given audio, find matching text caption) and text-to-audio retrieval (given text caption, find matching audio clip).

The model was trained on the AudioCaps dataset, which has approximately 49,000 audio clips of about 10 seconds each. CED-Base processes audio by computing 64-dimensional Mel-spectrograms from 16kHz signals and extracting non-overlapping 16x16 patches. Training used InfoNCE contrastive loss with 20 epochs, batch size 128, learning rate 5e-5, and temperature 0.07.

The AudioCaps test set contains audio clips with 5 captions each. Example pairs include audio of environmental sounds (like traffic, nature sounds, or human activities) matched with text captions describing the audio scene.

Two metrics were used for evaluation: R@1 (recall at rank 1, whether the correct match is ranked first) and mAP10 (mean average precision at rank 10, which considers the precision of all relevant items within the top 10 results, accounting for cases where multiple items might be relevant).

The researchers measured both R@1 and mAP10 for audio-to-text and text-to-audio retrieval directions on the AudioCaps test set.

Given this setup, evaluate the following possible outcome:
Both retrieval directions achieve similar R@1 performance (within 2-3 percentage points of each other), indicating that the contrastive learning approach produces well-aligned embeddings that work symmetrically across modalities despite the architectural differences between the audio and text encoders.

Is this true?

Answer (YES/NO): NO